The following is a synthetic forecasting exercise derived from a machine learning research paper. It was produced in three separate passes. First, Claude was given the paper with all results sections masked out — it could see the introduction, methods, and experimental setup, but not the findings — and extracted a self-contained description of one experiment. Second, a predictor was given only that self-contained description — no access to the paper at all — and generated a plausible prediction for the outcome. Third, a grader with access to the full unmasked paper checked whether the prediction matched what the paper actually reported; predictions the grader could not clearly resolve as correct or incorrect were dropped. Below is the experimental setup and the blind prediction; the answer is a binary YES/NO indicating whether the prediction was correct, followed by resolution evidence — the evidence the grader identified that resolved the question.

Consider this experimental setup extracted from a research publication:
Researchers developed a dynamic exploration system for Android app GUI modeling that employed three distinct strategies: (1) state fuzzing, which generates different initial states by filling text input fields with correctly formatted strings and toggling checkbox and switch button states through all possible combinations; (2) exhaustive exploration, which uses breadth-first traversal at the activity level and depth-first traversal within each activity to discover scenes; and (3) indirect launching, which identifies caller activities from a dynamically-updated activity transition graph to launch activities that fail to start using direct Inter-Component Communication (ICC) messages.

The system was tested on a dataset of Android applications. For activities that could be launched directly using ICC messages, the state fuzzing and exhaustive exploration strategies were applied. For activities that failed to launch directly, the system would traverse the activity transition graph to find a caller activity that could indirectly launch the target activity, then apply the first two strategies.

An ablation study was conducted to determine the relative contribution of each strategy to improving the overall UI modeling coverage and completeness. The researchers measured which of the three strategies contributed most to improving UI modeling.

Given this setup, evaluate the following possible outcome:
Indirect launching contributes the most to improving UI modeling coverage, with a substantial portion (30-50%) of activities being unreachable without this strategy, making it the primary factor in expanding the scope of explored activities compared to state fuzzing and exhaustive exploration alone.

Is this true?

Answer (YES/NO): NO